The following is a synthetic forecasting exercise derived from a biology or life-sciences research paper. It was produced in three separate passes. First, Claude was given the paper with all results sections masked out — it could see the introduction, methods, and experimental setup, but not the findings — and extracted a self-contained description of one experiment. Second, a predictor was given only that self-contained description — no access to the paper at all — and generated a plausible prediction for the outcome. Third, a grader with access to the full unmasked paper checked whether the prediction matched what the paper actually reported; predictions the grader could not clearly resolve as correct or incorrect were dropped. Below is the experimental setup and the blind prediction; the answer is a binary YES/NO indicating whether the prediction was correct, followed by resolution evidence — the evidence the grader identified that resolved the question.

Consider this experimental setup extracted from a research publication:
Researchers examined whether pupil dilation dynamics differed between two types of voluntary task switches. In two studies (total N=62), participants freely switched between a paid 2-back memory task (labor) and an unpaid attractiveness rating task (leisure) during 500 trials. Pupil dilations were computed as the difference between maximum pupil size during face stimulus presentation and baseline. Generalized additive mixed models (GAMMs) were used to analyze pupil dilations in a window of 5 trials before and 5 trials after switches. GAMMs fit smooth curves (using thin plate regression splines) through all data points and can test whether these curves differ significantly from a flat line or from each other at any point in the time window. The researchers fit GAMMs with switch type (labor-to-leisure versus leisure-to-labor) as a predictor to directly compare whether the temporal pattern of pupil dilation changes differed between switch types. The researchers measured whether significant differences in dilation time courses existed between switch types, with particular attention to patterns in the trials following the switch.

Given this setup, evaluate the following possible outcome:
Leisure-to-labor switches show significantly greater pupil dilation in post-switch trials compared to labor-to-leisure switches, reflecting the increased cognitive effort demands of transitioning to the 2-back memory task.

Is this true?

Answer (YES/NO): NO